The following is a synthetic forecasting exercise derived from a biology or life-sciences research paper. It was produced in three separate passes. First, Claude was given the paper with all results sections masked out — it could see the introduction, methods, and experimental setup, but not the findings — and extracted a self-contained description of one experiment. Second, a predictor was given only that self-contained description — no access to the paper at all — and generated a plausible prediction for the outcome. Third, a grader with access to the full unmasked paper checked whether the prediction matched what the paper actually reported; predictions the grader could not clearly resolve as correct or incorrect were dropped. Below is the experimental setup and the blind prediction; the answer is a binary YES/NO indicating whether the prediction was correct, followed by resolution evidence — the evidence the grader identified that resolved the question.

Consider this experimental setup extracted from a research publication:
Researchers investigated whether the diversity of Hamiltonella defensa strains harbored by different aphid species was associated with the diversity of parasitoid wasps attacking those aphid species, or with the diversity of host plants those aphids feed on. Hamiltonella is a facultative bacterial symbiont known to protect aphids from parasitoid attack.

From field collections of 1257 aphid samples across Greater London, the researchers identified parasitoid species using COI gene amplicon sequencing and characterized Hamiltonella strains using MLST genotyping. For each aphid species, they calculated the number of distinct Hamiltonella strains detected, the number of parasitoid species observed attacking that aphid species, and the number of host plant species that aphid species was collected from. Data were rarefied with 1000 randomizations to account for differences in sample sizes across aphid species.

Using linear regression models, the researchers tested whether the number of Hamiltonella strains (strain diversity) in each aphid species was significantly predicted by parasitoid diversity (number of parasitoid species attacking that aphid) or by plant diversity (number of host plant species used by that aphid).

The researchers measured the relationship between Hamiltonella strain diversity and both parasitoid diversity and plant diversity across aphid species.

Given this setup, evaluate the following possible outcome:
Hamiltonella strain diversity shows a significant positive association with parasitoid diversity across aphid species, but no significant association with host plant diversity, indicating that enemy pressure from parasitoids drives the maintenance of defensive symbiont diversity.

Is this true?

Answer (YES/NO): NO